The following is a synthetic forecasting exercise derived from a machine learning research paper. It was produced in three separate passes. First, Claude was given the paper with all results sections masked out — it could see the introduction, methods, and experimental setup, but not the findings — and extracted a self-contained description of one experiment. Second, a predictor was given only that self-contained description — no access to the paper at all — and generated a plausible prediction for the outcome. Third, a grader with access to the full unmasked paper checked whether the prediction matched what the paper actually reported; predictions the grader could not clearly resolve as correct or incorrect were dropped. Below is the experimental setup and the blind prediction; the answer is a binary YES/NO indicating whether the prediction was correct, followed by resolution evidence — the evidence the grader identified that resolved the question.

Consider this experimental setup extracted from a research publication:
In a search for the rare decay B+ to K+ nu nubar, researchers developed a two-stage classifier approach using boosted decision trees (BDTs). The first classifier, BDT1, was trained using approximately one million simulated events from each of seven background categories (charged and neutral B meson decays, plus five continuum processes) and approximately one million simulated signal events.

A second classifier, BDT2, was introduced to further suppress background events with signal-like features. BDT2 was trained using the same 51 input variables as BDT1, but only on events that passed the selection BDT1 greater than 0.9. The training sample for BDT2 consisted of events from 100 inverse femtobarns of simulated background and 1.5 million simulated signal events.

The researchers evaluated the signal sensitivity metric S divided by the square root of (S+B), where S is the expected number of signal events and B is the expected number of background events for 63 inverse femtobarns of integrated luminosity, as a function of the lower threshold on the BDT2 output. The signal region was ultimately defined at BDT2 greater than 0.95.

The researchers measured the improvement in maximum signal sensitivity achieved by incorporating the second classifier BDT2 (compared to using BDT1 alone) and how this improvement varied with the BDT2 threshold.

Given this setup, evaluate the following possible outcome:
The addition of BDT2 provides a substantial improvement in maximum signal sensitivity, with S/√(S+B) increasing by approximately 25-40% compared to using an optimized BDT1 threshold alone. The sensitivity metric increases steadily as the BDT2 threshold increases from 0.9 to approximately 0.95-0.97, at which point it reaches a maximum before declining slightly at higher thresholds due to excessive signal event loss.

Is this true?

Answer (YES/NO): NO